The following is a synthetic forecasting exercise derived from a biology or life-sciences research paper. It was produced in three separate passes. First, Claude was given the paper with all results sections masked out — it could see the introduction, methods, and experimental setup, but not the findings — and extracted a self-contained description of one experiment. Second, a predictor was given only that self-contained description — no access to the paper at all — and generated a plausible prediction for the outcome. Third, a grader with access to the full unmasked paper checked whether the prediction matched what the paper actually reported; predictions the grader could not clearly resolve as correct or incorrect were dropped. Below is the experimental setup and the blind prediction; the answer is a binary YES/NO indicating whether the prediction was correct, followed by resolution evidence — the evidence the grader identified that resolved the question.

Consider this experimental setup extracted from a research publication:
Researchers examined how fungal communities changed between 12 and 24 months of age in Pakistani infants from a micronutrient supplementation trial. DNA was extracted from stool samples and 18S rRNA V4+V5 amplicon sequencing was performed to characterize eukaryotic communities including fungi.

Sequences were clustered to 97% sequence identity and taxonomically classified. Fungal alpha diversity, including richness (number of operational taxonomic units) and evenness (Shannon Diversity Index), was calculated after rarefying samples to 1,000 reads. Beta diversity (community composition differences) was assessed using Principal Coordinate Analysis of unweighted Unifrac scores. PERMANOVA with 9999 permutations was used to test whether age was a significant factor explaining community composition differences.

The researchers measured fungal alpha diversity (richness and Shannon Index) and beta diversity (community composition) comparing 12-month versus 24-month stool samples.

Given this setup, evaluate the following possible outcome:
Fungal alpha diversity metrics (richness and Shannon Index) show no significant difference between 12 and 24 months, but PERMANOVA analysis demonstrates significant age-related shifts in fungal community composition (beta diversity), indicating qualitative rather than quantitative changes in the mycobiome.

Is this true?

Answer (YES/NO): NO